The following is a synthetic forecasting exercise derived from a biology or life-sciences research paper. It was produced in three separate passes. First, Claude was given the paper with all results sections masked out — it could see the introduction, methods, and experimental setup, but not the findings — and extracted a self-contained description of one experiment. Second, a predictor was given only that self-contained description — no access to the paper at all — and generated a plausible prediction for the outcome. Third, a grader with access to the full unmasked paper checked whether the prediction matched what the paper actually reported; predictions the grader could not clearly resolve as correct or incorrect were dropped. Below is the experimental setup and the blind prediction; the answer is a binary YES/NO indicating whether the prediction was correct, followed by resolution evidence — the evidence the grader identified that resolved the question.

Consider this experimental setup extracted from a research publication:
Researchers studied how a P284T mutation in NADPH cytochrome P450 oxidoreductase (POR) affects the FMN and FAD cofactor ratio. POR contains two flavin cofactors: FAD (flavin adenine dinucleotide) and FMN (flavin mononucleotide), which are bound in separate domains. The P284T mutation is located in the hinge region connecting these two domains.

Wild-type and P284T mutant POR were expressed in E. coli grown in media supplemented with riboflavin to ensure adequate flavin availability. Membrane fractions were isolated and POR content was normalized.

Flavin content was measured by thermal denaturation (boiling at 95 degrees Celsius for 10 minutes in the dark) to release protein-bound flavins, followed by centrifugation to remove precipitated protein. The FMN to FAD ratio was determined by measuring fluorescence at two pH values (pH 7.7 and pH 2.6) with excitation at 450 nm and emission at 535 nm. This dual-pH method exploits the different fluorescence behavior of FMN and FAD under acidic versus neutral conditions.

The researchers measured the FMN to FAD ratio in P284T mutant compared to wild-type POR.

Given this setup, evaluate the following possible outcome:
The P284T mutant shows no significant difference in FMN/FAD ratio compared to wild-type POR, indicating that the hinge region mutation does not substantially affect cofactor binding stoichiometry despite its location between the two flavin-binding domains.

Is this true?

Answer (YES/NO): YES